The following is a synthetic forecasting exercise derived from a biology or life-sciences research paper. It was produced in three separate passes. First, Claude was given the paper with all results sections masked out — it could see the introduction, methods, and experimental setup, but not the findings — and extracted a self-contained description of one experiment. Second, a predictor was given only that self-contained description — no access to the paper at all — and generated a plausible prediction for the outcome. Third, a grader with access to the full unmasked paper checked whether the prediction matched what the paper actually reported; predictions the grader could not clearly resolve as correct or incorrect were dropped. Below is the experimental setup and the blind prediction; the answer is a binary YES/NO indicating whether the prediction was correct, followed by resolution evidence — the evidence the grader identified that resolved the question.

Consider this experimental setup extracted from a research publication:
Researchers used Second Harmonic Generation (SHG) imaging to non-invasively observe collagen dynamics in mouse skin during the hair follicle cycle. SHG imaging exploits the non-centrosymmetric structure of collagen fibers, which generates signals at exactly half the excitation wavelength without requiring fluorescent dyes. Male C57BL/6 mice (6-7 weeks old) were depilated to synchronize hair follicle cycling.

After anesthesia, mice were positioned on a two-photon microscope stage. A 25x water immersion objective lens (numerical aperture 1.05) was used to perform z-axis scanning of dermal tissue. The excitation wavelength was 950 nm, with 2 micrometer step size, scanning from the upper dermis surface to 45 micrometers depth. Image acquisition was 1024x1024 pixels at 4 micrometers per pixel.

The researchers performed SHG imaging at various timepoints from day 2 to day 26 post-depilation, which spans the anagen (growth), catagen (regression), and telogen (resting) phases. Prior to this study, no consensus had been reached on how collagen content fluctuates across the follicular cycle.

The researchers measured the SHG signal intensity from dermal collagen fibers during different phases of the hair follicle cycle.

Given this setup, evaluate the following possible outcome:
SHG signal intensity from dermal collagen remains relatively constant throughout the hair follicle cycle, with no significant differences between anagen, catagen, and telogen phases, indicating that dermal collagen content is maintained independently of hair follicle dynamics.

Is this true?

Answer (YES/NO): NO